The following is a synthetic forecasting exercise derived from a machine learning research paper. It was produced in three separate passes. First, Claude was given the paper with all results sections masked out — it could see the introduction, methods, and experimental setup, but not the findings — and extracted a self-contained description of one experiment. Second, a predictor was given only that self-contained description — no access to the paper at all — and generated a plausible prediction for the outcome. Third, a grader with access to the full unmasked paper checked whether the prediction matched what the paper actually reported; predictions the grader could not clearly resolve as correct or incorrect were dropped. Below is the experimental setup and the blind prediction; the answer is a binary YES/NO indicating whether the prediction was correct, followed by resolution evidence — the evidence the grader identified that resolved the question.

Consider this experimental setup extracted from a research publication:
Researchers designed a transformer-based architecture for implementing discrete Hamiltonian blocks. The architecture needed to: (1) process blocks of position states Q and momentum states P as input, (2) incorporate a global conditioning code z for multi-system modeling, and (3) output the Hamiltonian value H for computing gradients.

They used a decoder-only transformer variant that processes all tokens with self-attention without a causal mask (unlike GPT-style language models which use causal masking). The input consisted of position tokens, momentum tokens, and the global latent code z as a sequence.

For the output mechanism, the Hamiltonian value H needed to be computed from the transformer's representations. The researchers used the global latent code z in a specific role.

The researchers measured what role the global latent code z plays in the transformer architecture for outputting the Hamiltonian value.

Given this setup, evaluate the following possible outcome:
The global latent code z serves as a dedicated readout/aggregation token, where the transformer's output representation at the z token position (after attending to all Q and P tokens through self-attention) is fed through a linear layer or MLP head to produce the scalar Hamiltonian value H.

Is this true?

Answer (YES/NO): YES